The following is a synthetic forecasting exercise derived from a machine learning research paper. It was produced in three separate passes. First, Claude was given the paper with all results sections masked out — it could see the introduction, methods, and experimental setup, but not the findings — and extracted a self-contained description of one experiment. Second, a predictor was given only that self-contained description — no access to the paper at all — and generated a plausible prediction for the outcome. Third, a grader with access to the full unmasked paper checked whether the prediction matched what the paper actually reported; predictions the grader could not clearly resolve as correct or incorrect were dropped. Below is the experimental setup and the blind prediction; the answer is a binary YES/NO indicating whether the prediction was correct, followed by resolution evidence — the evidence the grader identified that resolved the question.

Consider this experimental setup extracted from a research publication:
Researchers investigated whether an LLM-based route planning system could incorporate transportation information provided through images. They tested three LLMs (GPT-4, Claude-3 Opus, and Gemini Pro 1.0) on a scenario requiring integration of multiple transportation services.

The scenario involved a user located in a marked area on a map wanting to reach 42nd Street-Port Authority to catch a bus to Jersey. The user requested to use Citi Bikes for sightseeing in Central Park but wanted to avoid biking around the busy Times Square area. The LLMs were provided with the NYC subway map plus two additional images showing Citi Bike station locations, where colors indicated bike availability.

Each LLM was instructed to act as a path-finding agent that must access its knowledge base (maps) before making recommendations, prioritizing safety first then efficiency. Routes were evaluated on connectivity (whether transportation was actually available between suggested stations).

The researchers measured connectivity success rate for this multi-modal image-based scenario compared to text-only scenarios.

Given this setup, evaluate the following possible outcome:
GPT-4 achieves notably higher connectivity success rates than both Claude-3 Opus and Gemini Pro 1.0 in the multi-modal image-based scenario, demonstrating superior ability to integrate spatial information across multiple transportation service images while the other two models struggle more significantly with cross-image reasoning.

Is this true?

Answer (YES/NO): NO